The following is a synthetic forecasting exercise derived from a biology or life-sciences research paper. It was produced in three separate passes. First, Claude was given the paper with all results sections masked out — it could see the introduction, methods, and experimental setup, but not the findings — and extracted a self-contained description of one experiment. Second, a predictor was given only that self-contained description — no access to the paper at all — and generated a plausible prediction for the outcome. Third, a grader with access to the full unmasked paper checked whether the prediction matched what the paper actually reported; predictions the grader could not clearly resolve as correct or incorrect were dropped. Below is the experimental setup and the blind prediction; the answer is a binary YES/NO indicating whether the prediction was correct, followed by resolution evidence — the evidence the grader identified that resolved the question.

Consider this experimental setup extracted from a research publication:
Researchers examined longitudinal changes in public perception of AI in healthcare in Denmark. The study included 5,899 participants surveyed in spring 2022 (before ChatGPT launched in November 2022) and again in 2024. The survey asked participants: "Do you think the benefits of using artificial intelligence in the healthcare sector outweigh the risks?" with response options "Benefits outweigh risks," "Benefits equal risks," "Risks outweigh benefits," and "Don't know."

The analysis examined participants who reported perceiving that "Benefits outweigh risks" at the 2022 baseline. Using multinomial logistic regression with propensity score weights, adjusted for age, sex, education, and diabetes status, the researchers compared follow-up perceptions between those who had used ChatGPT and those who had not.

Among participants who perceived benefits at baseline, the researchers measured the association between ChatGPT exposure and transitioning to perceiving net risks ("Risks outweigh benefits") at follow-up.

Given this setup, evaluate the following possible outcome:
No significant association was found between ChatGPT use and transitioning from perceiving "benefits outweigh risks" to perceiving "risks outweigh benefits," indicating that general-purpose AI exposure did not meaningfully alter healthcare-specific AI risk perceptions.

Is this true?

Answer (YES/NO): YES